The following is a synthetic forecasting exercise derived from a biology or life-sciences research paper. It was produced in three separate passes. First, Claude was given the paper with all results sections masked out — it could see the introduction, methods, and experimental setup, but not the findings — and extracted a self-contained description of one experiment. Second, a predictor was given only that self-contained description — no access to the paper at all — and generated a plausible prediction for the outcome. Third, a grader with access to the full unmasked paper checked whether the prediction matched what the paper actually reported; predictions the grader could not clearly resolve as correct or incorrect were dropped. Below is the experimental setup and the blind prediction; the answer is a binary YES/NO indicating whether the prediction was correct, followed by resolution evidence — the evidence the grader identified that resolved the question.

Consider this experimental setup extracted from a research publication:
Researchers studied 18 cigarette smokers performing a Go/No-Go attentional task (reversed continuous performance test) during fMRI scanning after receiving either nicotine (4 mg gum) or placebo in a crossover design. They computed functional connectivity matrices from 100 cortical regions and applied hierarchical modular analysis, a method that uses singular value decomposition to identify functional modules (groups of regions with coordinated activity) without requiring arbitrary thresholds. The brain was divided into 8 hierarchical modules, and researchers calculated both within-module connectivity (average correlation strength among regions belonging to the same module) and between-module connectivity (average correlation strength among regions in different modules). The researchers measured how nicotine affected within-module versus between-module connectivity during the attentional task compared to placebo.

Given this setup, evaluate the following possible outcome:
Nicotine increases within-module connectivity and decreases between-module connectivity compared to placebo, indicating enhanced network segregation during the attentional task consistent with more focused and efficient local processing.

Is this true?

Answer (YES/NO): NO